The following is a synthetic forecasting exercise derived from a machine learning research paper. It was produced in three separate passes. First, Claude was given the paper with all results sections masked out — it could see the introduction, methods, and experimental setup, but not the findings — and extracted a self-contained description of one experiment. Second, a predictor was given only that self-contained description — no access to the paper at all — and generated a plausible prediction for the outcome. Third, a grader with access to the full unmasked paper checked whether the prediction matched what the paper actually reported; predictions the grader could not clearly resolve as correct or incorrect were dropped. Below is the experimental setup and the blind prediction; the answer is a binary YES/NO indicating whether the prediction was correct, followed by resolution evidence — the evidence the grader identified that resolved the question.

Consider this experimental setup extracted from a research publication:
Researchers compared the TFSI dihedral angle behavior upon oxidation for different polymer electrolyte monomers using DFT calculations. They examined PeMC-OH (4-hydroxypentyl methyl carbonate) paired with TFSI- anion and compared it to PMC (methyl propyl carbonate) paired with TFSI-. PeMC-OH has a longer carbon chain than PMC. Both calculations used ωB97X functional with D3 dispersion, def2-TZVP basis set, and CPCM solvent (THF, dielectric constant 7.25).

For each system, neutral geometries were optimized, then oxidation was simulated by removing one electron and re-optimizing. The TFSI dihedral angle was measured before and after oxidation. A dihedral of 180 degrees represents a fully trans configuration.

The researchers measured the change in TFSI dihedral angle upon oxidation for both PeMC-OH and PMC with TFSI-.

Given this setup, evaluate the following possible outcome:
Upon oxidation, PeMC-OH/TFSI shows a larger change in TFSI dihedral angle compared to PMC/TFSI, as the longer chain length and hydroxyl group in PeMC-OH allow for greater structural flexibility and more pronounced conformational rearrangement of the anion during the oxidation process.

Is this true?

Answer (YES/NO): NO